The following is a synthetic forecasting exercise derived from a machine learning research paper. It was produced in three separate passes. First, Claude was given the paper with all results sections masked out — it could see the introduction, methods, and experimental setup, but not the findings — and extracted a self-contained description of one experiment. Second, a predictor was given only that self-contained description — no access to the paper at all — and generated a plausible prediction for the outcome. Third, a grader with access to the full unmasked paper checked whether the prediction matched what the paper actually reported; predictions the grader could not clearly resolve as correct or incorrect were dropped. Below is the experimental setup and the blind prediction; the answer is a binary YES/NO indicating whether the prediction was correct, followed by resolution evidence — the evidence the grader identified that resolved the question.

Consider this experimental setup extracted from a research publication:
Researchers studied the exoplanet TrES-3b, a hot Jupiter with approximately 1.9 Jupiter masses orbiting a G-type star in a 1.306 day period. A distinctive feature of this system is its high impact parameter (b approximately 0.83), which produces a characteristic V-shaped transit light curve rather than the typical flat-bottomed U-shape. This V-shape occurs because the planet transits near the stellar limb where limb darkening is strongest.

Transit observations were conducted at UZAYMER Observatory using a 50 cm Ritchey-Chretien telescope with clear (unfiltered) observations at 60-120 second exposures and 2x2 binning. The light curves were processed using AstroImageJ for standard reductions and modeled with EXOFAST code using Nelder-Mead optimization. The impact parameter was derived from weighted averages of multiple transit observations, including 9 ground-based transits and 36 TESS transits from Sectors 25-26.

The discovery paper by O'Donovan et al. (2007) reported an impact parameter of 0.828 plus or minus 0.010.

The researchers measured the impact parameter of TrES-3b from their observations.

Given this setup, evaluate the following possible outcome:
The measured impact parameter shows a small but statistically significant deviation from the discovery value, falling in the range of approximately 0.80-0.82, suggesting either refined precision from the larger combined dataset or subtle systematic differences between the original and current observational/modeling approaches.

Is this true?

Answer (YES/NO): NO